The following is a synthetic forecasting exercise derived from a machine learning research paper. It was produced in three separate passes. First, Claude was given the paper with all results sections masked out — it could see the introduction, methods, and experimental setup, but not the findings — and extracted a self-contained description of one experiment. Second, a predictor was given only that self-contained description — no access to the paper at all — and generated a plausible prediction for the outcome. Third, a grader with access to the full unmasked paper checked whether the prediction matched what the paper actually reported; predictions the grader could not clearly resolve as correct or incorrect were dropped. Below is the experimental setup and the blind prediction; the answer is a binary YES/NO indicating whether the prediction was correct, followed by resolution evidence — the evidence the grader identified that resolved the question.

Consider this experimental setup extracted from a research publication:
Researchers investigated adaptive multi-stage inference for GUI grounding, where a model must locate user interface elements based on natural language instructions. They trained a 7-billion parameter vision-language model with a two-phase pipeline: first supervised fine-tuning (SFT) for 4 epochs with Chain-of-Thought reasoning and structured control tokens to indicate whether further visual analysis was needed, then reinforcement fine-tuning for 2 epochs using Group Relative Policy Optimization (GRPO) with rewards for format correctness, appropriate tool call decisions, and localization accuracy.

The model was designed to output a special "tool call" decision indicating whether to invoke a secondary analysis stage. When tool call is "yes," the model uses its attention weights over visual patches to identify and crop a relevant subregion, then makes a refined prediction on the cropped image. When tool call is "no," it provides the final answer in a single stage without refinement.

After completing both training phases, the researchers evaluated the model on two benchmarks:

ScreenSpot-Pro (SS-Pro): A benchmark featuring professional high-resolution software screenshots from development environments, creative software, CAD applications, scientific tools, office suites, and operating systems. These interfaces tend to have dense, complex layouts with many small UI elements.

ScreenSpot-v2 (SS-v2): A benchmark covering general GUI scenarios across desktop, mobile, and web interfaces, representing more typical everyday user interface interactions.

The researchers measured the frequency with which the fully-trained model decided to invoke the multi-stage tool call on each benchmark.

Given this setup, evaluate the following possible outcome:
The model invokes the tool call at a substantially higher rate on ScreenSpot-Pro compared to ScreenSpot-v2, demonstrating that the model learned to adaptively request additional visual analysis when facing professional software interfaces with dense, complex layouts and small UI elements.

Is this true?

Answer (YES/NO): YES